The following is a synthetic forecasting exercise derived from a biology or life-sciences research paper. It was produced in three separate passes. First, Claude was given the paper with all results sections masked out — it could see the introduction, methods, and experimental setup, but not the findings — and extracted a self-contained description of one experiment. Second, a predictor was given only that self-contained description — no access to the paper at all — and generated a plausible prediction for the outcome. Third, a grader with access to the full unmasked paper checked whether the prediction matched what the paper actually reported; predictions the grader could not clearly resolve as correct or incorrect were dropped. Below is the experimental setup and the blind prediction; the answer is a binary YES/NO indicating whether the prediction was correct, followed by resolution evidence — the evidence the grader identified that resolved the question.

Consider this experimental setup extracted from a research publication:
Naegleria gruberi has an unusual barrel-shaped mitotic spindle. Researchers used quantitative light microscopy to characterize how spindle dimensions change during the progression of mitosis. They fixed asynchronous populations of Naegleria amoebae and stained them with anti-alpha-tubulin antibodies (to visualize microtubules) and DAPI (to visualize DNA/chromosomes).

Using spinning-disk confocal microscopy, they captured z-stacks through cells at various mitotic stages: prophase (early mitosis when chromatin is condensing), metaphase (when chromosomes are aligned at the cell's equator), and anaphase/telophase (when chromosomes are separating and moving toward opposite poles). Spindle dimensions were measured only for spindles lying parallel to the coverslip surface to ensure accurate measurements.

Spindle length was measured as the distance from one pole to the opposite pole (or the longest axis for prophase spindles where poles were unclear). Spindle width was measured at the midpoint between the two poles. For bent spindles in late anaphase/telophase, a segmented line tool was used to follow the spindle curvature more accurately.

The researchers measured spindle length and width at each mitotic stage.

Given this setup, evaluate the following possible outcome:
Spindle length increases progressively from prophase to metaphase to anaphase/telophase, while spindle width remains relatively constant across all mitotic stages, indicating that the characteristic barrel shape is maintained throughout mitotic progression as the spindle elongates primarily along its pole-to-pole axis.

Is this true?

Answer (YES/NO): NO